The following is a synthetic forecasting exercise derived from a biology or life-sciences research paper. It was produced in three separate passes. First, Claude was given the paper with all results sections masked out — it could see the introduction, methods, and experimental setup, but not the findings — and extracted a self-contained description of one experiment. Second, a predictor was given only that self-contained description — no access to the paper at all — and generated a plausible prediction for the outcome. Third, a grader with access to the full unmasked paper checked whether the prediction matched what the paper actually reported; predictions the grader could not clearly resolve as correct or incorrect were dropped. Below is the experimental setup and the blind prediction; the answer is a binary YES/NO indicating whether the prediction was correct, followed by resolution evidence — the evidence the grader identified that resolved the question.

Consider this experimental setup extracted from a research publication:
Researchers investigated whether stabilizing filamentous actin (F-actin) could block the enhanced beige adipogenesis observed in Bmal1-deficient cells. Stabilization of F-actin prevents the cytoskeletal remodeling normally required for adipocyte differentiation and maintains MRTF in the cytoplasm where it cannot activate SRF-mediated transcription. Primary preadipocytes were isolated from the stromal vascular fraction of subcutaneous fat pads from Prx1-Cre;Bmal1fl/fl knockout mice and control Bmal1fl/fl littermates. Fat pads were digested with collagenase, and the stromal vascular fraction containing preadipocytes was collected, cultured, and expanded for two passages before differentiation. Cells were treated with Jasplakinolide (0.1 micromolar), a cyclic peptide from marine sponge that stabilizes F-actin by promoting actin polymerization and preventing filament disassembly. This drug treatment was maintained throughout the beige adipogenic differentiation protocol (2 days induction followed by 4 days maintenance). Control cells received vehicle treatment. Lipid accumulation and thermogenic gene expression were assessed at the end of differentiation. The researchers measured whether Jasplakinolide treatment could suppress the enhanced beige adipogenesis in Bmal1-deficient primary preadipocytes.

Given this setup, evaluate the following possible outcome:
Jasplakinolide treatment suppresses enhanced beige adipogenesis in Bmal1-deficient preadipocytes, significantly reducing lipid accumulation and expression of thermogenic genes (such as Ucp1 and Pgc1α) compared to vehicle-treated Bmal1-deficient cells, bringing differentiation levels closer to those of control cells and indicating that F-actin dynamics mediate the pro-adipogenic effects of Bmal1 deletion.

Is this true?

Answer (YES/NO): YES